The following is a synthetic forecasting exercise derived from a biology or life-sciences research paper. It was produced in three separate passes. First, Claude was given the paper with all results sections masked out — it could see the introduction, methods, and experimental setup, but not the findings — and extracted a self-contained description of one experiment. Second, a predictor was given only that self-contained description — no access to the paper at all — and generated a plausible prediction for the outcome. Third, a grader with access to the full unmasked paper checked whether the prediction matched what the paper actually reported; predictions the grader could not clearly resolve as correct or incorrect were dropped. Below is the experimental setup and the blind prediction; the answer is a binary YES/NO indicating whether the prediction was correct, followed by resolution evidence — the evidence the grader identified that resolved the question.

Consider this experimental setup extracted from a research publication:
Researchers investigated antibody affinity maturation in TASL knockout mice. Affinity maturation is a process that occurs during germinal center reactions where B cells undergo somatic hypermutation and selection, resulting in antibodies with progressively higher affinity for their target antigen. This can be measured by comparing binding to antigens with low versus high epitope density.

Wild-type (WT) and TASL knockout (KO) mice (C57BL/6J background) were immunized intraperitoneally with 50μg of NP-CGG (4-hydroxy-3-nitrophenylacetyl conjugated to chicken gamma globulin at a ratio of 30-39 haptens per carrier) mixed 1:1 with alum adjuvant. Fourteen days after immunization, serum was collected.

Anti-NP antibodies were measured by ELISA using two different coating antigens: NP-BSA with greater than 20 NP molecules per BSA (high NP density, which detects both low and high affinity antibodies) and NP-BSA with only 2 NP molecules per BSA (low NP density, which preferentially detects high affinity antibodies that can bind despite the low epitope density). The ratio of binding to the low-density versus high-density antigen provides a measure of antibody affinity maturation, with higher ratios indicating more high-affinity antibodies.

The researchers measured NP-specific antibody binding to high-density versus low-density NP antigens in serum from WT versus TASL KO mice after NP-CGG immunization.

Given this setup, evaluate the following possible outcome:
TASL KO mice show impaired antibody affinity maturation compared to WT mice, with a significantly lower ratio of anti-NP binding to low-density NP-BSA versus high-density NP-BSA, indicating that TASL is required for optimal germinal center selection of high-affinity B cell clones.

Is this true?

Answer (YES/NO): NO